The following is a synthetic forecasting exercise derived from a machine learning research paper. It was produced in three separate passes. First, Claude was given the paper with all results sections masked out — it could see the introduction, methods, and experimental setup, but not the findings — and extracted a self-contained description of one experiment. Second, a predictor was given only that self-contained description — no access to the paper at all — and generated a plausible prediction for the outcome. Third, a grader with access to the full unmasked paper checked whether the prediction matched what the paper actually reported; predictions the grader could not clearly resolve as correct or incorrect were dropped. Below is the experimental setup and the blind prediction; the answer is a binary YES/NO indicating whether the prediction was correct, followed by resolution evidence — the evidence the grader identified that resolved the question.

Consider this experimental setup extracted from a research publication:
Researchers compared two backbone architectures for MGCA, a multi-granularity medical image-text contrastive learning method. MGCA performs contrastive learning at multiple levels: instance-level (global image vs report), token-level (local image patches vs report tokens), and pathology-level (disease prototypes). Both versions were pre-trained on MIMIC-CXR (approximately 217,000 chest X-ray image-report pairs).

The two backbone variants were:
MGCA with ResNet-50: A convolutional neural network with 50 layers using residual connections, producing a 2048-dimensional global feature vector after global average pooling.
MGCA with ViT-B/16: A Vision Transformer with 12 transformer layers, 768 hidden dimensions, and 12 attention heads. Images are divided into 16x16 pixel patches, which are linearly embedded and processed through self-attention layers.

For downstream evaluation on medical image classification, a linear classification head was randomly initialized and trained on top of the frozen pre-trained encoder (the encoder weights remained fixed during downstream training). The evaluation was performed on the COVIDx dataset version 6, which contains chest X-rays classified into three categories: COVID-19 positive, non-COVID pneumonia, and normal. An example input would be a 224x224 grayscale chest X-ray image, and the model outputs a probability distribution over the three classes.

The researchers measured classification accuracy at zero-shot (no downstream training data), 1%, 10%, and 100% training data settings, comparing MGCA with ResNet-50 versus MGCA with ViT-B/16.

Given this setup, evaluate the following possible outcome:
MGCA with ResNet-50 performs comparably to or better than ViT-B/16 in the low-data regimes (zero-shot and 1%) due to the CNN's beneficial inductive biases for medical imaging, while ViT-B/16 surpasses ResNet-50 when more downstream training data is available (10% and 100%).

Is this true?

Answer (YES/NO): NO